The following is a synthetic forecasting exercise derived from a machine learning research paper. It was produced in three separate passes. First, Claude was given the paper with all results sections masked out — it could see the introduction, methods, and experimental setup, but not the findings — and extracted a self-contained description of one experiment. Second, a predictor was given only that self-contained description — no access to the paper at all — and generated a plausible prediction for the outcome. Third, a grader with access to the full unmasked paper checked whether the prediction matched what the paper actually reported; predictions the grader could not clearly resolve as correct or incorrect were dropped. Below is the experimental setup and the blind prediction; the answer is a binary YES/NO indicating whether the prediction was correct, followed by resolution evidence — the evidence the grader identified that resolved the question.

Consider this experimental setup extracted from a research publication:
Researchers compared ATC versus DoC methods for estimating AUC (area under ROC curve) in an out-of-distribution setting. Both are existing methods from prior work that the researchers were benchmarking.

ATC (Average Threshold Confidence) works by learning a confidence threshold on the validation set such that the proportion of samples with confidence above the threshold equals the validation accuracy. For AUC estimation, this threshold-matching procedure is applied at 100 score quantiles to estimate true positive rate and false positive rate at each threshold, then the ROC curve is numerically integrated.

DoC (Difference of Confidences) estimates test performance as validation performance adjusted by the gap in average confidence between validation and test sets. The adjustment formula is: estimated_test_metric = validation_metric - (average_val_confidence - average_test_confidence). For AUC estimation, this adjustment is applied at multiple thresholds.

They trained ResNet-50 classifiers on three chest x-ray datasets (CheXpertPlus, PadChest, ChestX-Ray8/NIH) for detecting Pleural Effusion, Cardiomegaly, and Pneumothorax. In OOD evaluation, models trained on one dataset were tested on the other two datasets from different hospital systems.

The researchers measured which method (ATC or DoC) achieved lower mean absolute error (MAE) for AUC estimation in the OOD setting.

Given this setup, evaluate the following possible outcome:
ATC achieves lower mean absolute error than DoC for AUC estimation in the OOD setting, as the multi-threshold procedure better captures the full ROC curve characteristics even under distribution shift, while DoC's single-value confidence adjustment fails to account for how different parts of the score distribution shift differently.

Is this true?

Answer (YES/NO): YES